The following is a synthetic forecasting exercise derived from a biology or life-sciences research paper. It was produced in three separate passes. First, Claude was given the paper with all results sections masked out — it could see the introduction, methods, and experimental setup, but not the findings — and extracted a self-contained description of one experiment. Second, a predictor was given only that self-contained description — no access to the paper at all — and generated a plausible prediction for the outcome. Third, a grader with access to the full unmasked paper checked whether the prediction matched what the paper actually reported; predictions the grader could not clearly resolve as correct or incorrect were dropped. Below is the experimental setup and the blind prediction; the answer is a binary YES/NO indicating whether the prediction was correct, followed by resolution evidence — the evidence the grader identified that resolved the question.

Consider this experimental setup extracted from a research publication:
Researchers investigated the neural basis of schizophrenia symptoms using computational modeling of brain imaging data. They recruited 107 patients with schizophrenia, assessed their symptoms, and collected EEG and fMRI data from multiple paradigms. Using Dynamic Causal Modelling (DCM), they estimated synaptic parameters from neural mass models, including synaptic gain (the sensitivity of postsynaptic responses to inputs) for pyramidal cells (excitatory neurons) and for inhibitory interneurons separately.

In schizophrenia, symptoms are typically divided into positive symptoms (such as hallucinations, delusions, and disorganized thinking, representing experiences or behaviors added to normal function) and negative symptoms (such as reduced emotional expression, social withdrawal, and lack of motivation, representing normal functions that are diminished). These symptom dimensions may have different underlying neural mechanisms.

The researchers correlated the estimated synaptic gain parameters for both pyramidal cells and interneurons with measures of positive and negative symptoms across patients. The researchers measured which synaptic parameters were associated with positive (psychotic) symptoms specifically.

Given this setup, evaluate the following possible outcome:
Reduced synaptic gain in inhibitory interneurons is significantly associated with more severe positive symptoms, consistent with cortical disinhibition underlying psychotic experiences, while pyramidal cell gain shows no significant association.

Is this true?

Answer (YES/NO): NO